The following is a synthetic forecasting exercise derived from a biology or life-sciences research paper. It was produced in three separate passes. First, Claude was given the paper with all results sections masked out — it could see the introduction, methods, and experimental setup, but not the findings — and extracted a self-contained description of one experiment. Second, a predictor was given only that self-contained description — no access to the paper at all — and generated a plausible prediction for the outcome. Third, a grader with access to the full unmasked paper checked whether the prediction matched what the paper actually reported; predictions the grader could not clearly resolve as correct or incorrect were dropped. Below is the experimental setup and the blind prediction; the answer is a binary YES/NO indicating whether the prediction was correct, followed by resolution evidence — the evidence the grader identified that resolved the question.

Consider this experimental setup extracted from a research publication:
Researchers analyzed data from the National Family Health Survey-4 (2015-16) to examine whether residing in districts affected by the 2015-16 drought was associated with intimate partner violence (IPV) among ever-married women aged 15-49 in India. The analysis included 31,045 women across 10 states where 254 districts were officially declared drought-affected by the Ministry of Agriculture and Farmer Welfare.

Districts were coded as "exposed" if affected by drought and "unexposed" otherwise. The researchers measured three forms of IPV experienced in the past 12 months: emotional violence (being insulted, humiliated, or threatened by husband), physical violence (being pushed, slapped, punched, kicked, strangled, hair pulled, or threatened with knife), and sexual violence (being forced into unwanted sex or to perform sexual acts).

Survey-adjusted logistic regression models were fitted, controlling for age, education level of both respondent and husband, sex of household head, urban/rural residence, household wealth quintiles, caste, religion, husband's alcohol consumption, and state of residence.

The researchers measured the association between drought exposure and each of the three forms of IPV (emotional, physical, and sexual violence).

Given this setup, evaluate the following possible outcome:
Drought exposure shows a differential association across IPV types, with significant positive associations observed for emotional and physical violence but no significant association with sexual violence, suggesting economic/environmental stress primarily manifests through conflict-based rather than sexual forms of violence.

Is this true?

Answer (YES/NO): NO